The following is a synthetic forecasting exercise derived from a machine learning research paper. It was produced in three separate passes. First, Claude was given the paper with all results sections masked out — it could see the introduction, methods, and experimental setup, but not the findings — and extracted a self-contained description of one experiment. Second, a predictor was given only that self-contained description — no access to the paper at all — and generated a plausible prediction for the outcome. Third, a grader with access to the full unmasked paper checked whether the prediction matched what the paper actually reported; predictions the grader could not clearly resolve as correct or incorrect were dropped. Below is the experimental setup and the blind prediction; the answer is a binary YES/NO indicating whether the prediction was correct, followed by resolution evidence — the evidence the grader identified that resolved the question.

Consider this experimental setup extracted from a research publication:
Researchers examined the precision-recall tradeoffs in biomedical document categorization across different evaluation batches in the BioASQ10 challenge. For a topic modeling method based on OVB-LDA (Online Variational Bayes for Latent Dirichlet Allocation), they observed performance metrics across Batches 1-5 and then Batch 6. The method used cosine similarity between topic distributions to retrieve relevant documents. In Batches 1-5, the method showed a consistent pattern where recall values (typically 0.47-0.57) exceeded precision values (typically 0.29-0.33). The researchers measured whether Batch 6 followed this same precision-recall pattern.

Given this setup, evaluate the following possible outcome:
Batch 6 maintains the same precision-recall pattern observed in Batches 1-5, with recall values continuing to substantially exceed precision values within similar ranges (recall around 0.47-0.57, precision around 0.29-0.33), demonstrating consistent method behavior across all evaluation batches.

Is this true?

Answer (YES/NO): NO